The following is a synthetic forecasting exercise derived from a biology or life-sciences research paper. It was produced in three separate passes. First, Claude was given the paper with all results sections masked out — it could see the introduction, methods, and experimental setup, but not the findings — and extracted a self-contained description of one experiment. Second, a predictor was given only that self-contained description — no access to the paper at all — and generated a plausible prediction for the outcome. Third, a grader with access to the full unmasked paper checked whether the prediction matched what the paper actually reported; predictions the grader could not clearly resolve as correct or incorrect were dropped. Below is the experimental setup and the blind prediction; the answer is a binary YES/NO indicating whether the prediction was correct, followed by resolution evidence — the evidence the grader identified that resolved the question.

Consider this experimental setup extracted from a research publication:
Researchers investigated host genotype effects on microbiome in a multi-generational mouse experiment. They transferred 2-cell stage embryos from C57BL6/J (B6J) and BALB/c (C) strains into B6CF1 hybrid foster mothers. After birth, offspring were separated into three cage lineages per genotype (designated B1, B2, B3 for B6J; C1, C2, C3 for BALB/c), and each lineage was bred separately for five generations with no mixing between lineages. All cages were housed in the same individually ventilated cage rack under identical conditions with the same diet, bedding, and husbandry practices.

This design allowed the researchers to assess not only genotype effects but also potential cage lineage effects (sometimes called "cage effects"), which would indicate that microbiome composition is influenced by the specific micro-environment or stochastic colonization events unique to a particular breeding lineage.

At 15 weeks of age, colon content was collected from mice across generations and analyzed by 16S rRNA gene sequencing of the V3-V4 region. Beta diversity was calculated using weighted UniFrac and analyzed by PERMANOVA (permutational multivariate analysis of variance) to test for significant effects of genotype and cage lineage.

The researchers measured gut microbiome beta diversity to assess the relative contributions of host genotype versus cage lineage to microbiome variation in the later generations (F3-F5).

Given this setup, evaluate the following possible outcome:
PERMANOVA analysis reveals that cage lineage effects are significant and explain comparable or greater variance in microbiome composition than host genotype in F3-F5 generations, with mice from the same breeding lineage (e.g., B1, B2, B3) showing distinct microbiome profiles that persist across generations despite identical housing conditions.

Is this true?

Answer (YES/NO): NO